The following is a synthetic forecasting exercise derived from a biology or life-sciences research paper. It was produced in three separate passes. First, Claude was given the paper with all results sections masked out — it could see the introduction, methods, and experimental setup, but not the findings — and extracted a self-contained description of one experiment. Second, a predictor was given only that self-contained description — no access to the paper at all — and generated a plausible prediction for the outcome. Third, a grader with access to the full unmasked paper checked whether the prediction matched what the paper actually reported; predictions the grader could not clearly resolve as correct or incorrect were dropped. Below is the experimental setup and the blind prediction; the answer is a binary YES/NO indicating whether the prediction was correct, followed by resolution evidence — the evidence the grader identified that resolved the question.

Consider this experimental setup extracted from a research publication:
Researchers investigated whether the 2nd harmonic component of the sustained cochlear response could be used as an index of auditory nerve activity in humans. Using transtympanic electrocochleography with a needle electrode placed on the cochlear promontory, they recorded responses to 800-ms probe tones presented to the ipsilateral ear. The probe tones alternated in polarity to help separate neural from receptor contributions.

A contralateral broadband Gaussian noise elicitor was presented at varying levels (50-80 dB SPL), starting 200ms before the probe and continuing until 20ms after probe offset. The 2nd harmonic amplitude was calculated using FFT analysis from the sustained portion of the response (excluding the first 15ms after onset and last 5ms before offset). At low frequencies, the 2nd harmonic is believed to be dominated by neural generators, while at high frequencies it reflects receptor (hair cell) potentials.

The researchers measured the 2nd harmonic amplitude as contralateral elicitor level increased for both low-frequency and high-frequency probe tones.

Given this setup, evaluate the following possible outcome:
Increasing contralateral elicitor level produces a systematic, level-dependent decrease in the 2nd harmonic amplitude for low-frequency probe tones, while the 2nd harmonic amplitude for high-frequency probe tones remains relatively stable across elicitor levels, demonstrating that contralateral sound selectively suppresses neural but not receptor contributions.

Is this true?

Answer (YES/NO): YES